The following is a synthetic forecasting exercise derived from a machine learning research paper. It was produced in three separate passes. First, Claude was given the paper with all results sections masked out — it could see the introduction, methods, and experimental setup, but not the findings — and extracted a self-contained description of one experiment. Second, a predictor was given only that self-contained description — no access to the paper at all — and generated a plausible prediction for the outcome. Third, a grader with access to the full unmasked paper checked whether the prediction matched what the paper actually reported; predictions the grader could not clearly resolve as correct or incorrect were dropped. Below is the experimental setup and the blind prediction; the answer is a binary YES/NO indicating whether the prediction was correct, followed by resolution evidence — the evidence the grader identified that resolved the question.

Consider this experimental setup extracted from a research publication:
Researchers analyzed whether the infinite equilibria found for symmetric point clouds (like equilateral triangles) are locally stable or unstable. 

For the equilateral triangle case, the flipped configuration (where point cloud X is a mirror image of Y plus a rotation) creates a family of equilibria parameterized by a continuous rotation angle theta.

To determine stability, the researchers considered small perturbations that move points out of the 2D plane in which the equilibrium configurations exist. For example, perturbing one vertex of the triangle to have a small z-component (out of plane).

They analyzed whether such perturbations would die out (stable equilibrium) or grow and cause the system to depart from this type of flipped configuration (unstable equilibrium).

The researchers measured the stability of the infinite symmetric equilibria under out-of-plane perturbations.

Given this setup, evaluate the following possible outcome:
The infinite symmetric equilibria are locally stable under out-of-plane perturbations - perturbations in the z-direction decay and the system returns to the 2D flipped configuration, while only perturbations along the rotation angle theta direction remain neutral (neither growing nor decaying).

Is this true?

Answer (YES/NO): NO